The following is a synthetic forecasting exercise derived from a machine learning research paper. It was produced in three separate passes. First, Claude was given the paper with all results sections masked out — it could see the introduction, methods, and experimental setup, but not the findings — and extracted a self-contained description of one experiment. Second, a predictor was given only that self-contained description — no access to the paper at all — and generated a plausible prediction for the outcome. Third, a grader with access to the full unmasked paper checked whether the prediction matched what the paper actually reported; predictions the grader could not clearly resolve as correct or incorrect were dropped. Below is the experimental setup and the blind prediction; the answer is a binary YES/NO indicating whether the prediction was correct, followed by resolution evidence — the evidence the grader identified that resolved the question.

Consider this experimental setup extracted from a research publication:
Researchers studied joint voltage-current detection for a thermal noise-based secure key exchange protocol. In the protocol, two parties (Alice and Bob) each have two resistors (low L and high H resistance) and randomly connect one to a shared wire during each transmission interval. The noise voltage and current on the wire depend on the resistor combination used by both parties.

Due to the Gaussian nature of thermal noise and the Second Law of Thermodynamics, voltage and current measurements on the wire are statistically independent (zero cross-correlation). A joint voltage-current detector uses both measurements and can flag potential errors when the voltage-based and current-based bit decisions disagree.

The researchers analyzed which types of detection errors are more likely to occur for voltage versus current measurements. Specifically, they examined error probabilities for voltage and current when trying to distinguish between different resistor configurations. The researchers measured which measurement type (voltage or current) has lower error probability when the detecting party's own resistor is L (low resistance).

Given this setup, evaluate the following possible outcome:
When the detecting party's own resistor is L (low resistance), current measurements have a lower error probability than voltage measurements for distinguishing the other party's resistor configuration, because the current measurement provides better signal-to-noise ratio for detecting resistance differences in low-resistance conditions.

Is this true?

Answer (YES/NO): YES